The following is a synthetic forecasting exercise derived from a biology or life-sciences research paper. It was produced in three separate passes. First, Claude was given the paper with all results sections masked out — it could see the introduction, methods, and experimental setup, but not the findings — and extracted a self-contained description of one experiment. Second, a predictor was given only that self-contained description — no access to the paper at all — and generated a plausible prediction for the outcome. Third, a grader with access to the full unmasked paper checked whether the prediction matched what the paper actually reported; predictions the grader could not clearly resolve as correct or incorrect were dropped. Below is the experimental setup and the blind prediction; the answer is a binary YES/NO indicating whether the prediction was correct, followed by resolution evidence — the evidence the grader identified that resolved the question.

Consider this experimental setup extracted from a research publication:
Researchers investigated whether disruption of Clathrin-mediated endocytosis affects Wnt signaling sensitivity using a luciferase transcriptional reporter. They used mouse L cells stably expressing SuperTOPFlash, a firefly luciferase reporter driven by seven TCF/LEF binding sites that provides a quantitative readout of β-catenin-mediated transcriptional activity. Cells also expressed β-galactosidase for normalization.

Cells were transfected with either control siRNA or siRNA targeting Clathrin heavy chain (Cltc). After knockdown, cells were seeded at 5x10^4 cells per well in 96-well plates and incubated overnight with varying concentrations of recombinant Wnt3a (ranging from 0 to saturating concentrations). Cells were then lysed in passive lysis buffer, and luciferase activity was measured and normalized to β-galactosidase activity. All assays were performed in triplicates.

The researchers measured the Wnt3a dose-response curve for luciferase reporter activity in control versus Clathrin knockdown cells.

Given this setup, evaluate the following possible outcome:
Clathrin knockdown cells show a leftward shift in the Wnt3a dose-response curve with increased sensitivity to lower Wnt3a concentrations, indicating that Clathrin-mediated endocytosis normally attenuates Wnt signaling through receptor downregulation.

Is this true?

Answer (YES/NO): NO